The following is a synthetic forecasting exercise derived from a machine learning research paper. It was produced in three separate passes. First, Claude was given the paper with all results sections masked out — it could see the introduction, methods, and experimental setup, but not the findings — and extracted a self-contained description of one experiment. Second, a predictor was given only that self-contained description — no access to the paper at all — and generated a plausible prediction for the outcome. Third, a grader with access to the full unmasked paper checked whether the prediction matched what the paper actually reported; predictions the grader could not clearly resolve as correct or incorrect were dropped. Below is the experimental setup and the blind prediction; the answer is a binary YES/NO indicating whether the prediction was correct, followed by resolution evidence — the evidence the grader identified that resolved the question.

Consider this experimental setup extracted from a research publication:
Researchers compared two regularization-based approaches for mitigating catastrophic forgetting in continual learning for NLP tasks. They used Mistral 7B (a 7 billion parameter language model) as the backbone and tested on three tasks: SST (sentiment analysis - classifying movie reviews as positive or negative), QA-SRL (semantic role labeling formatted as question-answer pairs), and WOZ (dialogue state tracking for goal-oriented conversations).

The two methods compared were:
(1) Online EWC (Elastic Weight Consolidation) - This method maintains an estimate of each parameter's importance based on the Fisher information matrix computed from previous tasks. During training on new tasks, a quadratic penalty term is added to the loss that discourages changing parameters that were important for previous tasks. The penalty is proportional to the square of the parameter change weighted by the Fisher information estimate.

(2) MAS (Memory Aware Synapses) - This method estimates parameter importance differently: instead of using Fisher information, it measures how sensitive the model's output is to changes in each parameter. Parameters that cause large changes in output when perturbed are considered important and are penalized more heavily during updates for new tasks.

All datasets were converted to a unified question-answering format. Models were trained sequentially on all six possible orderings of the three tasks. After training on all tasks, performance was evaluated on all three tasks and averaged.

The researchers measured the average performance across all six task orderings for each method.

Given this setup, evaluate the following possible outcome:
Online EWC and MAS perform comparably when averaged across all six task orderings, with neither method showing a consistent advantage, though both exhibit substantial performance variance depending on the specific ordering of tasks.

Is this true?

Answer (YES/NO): NO